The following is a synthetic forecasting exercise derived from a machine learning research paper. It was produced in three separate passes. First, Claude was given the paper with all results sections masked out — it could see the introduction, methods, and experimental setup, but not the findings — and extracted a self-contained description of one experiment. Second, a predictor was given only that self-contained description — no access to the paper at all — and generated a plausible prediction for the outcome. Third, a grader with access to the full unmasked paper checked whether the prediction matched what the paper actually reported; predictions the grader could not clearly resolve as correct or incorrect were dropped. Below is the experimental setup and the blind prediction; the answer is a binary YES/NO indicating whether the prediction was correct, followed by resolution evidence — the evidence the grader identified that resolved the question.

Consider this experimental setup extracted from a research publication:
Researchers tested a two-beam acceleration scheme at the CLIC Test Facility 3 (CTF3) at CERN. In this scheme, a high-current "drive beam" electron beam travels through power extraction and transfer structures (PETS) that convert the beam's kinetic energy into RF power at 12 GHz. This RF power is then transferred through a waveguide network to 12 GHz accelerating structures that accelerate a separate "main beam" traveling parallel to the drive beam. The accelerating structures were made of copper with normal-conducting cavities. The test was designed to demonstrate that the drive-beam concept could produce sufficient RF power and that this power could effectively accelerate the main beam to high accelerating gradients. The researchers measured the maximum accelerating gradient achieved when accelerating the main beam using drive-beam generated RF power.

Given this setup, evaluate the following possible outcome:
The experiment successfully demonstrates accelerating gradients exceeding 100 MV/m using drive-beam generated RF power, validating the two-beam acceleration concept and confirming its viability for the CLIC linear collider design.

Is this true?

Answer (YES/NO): YES